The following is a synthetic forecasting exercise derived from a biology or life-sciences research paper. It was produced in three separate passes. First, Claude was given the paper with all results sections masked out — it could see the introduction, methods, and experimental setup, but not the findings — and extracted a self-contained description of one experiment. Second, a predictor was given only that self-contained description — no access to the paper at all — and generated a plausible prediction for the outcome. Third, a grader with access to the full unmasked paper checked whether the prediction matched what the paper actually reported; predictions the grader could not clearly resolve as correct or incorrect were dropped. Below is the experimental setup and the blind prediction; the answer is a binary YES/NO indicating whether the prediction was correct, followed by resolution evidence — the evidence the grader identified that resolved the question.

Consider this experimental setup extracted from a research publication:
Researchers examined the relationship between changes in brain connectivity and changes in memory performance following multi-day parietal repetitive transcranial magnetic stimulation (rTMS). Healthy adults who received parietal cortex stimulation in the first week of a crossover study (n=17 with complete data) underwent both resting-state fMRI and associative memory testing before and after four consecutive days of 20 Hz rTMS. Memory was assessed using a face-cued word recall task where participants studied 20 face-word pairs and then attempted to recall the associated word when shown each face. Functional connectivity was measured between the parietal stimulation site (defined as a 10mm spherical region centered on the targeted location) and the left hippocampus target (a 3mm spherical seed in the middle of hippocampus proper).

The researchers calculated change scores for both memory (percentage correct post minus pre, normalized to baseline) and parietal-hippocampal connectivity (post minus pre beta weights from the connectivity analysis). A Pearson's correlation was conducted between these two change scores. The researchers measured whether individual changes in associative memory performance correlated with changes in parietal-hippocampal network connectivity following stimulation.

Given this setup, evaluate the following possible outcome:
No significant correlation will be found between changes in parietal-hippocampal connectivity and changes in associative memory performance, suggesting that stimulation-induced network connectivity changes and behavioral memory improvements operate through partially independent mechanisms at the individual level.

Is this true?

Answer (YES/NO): YES